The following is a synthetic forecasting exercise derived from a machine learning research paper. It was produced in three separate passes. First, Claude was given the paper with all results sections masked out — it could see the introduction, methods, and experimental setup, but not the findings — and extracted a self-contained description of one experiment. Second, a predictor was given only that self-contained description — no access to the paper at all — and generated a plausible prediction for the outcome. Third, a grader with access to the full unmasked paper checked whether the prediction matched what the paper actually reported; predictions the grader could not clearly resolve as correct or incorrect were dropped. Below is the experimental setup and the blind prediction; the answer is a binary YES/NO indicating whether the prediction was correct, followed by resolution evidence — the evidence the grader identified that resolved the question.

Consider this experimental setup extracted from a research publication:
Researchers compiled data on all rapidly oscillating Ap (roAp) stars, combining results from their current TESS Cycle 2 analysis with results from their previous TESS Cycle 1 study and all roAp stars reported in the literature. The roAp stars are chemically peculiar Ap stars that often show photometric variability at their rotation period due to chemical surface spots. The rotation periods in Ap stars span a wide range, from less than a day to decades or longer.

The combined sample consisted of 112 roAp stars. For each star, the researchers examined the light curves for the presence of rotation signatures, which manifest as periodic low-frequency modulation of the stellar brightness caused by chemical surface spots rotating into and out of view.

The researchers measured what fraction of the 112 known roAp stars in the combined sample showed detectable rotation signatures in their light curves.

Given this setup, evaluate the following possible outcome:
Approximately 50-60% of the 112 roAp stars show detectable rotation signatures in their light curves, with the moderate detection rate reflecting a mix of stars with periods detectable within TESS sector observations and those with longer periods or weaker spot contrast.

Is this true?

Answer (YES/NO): NO